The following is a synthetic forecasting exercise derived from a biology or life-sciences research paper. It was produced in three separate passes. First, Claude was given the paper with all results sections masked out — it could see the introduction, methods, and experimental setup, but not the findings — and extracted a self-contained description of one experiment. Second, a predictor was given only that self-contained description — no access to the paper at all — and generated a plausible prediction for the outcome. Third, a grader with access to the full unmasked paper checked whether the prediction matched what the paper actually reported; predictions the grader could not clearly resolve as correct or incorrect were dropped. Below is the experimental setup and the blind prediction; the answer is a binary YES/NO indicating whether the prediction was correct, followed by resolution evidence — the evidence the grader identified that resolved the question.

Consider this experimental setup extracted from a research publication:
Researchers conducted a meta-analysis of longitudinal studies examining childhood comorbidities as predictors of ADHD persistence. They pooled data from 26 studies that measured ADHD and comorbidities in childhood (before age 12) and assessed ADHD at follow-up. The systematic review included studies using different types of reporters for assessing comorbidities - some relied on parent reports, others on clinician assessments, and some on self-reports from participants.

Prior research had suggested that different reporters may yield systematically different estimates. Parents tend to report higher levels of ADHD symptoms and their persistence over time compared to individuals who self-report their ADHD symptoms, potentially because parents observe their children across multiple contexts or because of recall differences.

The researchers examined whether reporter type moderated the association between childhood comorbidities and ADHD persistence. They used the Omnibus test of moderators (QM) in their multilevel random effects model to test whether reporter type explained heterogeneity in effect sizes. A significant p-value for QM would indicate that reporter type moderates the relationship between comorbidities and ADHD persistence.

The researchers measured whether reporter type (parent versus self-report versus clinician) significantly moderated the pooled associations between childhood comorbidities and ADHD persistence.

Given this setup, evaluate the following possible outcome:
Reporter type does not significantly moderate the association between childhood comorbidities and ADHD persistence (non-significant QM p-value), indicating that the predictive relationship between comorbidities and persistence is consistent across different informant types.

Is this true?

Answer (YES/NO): NO